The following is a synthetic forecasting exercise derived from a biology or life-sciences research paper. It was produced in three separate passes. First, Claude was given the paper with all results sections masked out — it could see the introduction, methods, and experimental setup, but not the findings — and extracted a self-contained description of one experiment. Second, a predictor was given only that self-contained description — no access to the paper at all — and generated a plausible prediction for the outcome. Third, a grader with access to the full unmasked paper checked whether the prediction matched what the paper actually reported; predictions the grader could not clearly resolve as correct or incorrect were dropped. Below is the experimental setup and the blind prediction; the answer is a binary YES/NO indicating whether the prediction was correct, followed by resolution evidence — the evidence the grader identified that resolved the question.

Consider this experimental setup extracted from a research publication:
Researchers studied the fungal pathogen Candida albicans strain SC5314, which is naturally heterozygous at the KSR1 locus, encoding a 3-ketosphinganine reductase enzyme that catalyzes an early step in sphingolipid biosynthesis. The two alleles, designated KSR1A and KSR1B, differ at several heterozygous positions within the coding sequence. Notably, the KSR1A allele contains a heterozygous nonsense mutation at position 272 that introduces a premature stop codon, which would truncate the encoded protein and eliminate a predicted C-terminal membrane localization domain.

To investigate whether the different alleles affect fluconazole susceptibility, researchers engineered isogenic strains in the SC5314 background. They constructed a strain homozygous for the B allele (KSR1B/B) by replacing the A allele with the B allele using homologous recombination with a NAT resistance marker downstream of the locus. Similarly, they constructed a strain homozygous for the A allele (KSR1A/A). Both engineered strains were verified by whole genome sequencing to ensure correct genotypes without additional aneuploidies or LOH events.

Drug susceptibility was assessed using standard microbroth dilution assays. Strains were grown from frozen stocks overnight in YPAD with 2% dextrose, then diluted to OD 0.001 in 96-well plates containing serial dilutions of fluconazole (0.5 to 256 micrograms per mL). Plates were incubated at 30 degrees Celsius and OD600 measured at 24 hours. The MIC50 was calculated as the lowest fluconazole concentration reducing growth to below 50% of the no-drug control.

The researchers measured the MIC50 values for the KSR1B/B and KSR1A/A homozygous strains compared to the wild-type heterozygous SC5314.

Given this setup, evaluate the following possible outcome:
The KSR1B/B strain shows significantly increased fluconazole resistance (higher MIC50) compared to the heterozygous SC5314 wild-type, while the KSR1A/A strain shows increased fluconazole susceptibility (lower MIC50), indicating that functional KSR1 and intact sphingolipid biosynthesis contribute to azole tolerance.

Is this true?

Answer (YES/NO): NO